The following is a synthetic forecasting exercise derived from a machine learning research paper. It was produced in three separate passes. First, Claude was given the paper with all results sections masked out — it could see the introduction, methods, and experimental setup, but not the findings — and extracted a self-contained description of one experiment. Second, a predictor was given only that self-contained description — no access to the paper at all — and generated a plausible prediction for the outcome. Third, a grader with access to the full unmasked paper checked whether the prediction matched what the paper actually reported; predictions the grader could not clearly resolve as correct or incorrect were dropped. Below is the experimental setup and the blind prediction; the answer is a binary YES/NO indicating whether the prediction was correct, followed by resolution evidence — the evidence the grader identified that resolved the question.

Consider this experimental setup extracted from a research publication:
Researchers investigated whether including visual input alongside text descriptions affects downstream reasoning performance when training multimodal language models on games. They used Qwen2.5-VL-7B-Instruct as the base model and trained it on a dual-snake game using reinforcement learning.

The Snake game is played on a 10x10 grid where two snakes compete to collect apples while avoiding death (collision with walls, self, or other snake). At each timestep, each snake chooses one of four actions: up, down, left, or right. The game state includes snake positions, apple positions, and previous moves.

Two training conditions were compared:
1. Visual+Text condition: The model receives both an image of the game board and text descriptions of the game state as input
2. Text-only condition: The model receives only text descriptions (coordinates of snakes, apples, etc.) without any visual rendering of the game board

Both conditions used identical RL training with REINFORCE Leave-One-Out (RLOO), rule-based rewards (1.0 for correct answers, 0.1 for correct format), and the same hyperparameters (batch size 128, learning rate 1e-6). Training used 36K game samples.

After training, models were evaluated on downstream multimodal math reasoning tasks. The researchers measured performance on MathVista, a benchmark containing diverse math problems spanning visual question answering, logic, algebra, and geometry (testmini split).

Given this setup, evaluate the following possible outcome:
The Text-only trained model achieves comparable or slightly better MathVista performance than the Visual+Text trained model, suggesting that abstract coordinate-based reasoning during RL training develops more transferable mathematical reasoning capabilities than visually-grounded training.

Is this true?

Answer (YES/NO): NO